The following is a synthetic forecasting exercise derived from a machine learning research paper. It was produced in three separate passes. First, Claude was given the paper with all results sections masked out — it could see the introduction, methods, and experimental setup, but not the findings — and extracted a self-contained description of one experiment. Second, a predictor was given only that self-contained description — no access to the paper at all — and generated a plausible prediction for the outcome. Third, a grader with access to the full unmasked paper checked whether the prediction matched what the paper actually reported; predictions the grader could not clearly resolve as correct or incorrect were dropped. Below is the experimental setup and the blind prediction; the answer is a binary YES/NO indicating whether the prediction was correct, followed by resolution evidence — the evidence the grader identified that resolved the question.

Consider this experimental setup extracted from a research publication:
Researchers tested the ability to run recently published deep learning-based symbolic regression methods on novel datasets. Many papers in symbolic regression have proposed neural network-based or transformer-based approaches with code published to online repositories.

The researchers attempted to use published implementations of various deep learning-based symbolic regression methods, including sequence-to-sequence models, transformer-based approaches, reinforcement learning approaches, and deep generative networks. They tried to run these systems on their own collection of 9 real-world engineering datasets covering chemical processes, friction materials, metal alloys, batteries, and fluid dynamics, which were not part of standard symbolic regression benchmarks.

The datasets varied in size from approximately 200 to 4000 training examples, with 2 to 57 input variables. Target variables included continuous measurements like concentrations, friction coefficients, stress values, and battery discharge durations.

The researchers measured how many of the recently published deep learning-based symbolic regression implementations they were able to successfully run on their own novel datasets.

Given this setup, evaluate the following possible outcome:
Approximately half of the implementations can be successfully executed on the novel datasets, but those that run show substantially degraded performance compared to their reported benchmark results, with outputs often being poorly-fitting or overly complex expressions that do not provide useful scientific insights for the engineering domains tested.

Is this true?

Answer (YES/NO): NO